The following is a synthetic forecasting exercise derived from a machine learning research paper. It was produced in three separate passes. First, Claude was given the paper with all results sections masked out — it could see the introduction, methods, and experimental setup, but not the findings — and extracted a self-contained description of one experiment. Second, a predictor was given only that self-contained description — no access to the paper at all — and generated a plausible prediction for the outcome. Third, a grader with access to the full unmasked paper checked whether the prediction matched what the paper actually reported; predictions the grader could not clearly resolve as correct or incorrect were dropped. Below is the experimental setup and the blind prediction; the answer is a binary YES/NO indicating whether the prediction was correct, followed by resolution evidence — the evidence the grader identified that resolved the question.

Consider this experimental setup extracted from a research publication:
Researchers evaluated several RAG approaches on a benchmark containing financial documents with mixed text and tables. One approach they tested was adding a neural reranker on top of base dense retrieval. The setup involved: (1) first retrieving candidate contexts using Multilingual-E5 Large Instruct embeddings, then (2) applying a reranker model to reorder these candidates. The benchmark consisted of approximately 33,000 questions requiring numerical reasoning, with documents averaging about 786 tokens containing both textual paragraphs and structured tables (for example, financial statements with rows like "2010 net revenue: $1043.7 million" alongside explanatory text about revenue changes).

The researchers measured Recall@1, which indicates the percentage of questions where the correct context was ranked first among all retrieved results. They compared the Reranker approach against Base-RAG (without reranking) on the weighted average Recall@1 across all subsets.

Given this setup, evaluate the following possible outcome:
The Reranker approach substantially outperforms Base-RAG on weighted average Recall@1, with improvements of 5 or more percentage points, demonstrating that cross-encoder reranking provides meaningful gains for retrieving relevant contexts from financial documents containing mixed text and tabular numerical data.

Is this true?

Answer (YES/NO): NO